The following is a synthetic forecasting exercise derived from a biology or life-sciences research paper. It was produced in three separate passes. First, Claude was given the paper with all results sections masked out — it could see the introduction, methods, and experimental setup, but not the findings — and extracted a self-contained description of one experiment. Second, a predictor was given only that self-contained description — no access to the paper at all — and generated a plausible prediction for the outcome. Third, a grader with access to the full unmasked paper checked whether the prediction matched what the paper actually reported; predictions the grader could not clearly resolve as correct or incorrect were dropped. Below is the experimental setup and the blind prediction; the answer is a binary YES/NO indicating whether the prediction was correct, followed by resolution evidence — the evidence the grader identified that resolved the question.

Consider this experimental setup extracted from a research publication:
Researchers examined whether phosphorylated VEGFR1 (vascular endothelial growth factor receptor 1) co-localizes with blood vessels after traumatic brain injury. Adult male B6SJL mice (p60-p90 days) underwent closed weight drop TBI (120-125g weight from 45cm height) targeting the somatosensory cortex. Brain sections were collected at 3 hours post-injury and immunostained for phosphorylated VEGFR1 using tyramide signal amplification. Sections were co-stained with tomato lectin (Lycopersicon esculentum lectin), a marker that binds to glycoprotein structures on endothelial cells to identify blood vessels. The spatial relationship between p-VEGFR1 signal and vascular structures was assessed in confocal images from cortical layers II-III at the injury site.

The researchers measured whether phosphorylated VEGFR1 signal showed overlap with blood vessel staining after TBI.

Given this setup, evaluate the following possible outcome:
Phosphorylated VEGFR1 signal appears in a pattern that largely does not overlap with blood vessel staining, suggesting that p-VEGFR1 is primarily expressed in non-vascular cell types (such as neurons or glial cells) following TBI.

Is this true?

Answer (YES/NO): NO